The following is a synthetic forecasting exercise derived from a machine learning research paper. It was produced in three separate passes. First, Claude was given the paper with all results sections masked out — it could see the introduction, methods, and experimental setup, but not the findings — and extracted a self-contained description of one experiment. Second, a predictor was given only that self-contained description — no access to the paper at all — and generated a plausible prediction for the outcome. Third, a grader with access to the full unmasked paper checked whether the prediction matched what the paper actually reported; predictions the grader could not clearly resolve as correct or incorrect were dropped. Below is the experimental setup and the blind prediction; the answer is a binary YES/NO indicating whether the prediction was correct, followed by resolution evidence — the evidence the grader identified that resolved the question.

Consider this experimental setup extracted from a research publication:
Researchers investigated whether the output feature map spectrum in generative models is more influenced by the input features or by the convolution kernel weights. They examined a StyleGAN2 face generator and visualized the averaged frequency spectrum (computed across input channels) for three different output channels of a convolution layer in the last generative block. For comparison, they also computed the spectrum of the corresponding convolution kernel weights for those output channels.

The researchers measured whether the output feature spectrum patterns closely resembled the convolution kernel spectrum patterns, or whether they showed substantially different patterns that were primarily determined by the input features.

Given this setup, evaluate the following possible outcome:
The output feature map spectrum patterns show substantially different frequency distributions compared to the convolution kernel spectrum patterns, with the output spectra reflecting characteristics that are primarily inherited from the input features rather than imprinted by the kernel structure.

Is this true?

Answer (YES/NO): NO